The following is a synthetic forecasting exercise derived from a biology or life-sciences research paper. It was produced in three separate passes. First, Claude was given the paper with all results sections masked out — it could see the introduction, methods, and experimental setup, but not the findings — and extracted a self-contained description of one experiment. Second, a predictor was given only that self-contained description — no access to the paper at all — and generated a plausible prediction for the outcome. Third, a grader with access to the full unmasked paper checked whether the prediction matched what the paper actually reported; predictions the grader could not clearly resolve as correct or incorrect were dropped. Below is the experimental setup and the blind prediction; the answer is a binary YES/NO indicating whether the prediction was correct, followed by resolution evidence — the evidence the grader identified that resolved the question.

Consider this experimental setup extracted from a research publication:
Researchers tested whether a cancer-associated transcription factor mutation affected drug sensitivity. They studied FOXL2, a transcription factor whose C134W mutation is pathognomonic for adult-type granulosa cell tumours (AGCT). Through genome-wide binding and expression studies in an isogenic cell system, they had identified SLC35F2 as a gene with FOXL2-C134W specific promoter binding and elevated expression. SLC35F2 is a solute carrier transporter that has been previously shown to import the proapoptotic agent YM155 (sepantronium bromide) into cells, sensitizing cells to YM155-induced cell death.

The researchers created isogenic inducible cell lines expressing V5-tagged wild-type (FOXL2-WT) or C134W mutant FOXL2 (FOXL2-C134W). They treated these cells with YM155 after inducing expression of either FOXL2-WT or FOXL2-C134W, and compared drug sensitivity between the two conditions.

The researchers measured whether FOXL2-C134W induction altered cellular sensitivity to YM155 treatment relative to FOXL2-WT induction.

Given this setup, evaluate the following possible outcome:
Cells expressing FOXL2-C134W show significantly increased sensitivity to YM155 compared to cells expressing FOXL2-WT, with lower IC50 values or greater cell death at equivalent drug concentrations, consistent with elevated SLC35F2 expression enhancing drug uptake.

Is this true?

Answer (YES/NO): YES